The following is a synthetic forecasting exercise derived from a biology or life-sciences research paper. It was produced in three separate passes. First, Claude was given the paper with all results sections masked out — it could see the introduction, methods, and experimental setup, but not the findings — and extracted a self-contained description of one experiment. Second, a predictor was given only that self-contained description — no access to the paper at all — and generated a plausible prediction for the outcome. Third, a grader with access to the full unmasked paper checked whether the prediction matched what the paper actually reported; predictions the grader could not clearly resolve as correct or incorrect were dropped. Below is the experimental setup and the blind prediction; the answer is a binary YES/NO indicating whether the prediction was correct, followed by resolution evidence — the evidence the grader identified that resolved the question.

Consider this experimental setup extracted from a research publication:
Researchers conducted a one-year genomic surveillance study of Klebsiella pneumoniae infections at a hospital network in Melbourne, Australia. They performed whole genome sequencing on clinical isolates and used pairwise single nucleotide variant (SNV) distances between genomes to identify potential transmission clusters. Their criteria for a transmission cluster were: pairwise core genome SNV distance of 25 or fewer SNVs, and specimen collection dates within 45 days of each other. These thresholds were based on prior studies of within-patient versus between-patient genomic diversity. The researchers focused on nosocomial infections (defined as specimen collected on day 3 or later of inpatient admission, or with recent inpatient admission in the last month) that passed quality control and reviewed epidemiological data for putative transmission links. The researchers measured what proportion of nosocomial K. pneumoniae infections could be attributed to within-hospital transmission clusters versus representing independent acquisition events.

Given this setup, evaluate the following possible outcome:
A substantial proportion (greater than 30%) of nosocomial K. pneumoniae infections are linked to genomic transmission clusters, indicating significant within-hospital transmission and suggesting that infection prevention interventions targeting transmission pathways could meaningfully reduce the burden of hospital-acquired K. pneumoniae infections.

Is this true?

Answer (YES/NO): NO